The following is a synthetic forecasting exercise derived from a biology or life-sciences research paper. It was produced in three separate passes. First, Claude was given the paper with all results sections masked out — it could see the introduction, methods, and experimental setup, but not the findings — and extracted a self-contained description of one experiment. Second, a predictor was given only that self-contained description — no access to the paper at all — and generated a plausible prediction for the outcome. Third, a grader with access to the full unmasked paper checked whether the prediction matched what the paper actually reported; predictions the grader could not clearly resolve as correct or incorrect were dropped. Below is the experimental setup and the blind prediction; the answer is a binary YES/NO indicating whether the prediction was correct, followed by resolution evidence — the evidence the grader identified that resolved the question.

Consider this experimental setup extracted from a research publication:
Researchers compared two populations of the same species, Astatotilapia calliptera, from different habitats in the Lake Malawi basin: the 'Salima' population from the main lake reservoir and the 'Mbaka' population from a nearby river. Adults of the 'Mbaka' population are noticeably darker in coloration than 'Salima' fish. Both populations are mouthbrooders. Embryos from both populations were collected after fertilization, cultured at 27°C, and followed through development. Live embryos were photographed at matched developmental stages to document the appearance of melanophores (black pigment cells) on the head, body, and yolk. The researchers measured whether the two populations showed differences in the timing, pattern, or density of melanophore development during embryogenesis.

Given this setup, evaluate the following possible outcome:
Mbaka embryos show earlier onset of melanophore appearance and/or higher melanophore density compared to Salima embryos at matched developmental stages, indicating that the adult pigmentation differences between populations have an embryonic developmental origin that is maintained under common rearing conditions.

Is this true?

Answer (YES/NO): NO